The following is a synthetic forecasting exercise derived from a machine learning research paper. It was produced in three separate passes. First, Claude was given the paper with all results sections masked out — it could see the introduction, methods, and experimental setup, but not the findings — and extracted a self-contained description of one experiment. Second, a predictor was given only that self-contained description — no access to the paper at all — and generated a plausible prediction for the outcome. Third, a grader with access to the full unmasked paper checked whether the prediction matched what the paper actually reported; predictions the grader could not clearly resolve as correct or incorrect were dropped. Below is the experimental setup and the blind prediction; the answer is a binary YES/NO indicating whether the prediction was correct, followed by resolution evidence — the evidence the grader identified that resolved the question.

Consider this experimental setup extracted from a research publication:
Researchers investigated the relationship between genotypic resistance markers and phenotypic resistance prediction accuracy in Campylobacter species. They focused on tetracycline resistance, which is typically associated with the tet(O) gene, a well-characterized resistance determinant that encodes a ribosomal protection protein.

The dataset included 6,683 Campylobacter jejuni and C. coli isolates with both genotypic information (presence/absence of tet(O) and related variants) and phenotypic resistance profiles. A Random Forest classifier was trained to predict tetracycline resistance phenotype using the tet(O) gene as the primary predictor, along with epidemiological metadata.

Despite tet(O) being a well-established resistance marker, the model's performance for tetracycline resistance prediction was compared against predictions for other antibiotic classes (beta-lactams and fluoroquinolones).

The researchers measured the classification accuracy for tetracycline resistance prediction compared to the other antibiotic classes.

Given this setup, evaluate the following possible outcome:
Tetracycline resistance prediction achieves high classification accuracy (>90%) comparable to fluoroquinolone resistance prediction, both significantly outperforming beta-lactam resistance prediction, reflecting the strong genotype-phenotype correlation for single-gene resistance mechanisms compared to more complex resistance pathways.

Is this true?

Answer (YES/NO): NO